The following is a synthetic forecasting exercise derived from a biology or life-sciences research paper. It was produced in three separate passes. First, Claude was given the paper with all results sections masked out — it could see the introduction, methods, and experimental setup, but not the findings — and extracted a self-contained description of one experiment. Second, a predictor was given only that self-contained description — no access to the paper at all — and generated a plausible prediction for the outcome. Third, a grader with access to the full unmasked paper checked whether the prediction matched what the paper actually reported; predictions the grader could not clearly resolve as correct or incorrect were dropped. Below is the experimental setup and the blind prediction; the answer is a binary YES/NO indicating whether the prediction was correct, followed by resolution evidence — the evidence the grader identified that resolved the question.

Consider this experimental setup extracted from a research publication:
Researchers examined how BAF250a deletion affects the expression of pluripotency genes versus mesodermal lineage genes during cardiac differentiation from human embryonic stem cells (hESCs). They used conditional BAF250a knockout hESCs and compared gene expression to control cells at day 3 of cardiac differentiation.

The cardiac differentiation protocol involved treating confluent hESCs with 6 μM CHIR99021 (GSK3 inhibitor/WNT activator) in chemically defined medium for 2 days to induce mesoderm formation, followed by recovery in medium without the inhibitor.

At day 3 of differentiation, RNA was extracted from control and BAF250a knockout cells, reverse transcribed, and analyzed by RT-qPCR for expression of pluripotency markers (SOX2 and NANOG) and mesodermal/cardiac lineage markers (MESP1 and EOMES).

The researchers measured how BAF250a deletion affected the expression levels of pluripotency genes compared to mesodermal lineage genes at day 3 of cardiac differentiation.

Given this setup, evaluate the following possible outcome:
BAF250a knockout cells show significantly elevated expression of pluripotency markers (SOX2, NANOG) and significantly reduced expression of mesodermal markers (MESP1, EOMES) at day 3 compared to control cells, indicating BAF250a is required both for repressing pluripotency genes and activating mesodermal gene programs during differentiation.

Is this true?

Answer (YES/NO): YES